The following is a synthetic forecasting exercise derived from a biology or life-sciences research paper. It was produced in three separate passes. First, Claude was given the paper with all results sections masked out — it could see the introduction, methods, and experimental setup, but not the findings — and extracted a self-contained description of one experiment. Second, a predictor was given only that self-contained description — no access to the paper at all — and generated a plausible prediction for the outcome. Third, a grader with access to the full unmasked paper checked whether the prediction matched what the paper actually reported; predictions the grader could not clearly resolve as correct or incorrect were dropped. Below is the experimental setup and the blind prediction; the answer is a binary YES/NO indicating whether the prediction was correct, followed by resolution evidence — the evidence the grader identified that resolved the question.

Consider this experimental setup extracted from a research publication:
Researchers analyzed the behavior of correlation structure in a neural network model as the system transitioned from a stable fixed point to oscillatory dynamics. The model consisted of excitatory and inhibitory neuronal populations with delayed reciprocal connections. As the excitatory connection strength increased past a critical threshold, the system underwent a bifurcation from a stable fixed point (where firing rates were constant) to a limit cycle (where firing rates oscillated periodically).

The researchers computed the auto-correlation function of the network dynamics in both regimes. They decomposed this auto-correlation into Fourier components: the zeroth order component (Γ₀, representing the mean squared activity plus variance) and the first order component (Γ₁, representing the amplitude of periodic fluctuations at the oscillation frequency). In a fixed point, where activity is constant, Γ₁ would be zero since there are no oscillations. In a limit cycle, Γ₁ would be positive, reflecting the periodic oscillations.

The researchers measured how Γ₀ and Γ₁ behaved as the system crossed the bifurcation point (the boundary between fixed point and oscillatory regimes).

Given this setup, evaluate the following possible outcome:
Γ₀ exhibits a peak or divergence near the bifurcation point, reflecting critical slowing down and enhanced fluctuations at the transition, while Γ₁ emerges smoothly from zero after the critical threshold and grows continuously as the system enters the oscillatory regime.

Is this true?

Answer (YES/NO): NO